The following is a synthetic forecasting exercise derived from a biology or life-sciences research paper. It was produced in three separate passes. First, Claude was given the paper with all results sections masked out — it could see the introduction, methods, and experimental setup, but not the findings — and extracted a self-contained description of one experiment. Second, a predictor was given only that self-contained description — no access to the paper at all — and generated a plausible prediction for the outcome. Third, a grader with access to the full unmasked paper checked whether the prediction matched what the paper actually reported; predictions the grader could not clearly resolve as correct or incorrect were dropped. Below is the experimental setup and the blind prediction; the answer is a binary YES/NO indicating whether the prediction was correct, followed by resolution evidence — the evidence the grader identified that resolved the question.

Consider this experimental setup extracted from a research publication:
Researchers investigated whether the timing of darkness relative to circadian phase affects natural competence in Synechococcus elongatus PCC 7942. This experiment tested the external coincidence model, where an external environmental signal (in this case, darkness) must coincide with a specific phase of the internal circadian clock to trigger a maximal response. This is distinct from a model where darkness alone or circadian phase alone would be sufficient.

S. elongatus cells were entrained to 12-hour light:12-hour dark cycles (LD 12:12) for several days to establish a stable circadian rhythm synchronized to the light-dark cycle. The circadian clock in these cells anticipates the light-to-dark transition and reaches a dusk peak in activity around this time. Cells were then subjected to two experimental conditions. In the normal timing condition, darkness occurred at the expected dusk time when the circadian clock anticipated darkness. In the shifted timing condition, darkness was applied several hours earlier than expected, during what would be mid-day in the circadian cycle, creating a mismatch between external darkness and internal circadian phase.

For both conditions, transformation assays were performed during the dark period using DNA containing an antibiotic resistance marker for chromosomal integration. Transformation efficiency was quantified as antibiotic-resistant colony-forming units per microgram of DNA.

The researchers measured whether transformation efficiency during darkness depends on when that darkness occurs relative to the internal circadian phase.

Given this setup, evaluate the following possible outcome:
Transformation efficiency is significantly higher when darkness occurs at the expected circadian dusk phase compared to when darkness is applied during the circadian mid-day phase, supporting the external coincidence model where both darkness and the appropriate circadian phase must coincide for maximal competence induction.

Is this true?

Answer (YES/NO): YES